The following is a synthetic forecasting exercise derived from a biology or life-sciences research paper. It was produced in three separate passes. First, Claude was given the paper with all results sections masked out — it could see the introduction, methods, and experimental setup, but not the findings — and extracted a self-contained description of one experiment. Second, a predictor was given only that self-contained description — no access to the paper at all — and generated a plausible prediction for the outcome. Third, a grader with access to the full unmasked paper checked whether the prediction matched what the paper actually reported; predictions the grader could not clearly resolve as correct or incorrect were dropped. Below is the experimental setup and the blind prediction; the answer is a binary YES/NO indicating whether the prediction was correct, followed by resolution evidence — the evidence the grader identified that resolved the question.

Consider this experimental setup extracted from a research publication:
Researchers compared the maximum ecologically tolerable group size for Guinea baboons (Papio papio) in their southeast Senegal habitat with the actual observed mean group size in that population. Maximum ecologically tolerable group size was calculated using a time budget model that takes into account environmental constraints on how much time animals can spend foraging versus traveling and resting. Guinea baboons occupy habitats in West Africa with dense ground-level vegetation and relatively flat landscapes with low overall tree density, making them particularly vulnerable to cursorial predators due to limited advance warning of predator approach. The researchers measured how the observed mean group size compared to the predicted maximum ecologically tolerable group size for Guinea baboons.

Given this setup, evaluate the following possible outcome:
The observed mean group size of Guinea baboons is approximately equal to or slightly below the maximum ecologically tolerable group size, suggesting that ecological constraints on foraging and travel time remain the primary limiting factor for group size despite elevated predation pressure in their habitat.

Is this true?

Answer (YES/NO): NO